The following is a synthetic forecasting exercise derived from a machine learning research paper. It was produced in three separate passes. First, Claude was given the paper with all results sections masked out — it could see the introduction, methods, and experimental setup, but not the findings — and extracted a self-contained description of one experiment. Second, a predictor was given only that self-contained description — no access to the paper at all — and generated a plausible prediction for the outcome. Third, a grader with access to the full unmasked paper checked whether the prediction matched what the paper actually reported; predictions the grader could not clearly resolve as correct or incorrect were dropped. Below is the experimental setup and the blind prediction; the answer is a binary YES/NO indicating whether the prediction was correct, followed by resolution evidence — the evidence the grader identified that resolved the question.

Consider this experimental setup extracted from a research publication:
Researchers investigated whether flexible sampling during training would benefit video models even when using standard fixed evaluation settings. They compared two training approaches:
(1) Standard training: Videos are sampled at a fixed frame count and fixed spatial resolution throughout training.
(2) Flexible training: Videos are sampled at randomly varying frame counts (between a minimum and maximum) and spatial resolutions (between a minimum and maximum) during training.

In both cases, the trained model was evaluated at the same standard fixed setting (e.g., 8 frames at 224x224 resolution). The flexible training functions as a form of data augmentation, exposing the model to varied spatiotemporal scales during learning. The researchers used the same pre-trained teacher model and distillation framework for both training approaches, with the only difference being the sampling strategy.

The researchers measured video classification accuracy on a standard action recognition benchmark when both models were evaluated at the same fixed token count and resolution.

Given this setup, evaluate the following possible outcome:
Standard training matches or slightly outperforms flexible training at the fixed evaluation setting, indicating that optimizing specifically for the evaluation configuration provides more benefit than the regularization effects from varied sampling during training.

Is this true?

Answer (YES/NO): NO